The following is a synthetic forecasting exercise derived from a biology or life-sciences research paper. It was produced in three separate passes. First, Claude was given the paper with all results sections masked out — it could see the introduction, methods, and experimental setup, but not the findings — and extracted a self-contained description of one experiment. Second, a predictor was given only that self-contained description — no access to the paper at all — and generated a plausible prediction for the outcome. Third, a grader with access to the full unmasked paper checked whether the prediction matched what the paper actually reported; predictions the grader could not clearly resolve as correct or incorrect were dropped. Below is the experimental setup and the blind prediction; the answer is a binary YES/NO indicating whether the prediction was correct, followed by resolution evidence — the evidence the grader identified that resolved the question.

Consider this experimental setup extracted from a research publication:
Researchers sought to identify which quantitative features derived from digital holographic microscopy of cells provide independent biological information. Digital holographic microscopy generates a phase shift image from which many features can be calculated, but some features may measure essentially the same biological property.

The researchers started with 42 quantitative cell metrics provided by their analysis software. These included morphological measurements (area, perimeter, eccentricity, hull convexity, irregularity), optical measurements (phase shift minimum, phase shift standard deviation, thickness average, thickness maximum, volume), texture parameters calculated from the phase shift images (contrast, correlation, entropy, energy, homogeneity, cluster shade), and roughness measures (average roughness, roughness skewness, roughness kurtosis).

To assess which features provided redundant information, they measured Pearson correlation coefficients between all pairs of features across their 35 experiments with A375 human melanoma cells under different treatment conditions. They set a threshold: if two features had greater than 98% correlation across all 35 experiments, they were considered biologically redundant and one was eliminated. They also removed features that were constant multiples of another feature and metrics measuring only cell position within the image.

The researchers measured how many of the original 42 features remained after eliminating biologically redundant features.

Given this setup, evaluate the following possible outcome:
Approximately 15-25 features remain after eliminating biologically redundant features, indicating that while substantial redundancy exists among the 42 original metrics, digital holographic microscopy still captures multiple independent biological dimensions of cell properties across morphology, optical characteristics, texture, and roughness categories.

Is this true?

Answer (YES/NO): NO